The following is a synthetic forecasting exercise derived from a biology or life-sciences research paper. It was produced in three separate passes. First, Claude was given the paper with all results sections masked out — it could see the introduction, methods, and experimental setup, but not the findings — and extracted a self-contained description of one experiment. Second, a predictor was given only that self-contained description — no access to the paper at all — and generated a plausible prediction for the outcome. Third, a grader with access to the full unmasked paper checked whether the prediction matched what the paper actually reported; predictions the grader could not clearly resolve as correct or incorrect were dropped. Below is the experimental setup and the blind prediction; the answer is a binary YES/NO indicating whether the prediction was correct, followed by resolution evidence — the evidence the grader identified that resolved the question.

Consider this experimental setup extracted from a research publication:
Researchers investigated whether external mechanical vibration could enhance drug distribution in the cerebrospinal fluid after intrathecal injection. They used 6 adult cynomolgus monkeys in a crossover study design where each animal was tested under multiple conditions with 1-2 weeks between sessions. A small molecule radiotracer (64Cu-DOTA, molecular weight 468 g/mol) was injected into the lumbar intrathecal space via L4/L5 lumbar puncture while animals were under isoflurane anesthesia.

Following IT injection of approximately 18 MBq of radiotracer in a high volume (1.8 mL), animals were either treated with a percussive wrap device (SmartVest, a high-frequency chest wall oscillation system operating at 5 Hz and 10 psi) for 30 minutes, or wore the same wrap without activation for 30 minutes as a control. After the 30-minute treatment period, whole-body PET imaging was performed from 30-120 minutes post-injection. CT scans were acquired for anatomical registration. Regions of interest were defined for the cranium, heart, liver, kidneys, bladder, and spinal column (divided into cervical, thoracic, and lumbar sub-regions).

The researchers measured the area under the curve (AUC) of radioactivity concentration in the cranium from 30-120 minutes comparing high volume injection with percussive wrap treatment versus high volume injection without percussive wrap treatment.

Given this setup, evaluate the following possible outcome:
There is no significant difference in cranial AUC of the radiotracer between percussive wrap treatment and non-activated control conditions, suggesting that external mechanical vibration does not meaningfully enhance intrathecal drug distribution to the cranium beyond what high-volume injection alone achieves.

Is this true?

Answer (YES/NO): NO